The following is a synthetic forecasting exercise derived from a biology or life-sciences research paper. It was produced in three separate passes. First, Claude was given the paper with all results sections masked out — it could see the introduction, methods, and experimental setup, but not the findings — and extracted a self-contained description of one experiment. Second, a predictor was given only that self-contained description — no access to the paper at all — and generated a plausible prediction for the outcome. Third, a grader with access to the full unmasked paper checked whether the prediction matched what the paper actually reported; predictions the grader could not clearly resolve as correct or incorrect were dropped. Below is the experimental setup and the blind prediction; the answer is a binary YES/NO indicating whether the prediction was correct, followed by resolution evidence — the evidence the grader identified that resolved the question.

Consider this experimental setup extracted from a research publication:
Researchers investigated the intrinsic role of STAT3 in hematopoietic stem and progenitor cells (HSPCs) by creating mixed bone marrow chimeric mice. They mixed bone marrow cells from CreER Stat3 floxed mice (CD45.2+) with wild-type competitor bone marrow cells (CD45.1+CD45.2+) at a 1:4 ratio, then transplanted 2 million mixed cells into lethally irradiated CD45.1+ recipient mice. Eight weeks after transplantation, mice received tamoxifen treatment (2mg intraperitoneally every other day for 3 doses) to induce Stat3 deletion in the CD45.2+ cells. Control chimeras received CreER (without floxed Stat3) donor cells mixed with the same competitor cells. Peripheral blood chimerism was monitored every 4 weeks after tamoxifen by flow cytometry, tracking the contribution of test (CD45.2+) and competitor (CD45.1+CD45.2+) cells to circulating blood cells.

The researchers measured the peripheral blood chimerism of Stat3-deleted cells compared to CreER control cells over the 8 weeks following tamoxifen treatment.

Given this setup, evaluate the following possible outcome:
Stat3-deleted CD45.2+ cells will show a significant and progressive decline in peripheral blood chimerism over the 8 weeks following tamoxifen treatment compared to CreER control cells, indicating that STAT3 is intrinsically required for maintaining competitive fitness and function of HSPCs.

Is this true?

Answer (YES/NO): YES